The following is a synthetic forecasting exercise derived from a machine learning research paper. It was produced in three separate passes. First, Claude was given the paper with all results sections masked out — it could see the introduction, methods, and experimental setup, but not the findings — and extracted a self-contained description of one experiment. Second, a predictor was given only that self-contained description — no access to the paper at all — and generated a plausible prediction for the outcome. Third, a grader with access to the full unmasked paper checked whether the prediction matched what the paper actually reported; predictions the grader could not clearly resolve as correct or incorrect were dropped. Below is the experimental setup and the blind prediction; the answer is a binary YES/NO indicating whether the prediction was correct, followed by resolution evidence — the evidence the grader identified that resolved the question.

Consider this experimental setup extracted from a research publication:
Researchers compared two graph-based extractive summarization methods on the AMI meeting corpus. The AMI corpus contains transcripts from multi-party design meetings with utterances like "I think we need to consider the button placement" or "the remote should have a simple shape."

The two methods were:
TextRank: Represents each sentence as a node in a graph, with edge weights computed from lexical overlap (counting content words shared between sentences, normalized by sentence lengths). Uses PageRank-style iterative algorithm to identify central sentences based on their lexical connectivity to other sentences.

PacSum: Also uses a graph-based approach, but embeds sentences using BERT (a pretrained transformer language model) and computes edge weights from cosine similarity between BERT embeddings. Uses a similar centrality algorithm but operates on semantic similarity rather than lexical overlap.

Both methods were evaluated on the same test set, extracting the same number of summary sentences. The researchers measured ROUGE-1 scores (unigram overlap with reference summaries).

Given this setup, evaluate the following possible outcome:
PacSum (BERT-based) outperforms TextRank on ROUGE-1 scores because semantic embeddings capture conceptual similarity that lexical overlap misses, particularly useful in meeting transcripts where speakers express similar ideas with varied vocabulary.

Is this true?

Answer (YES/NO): NO